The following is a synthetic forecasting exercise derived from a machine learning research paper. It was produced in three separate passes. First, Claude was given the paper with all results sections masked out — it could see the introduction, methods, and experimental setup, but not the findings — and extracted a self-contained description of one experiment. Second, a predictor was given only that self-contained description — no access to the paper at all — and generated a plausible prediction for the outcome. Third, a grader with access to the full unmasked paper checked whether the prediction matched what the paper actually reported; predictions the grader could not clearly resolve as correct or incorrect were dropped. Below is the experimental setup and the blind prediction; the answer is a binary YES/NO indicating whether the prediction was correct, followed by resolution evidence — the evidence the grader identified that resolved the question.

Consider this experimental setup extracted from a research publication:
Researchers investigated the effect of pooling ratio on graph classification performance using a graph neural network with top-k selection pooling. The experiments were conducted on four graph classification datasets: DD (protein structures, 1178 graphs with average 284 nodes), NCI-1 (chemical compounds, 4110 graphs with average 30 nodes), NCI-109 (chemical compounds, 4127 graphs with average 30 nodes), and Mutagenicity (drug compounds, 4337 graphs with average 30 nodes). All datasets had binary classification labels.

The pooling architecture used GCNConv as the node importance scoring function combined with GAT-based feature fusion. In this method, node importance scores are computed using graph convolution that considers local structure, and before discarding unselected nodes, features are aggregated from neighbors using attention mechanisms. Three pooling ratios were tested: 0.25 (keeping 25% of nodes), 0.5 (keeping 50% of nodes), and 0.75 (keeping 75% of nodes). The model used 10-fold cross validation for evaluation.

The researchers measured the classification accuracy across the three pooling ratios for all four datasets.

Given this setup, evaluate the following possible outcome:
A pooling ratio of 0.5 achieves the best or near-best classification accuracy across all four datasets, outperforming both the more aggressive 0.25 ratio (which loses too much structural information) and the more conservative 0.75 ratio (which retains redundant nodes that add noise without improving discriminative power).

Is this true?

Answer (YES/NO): YES